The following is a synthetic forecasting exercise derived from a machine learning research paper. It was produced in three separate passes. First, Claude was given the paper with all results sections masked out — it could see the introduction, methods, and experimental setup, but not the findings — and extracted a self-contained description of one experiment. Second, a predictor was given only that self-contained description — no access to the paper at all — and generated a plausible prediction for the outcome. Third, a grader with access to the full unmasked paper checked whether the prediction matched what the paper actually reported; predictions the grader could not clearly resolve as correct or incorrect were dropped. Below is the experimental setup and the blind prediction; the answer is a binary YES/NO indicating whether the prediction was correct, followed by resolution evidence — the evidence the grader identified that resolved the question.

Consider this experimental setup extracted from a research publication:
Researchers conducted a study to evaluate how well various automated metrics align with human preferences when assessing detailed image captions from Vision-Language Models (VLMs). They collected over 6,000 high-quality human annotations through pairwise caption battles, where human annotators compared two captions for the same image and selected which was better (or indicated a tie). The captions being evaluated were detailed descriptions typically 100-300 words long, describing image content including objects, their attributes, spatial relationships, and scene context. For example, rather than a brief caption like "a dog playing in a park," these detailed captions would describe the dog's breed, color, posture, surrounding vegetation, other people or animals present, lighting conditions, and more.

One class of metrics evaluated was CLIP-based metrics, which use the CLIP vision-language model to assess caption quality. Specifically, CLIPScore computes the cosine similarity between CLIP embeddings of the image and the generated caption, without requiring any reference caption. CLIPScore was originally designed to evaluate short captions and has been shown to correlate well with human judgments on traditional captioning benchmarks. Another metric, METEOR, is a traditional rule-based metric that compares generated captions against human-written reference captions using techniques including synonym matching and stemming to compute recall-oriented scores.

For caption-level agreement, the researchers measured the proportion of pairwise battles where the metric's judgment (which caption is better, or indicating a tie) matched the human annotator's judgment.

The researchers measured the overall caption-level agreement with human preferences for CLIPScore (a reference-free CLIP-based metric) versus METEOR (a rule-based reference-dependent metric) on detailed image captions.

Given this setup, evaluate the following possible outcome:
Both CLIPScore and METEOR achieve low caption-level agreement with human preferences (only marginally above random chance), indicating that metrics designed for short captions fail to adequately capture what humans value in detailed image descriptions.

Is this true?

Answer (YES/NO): NO